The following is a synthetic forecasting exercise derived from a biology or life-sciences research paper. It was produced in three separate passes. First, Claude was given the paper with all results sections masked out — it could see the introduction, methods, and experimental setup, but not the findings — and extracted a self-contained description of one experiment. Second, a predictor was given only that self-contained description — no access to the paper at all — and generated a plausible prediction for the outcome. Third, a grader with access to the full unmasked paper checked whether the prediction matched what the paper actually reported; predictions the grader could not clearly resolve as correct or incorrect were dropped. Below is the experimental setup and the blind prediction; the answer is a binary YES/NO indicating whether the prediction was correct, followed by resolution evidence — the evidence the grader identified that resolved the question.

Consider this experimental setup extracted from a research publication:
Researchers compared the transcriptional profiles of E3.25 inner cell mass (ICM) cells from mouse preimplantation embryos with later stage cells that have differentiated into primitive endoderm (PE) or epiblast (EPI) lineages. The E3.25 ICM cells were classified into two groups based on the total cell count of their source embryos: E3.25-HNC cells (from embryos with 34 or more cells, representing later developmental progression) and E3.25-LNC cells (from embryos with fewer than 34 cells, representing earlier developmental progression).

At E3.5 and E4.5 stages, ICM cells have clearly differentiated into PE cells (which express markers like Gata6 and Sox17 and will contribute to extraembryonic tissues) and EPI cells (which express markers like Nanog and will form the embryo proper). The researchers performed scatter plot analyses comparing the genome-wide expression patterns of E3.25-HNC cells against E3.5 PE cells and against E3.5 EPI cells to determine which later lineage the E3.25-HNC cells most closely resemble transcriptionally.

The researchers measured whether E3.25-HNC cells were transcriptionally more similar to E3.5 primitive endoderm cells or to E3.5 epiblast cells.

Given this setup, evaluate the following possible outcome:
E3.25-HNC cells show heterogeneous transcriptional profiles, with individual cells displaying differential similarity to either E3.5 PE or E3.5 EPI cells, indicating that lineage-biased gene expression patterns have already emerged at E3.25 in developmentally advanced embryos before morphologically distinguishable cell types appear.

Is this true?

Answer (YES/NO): NO